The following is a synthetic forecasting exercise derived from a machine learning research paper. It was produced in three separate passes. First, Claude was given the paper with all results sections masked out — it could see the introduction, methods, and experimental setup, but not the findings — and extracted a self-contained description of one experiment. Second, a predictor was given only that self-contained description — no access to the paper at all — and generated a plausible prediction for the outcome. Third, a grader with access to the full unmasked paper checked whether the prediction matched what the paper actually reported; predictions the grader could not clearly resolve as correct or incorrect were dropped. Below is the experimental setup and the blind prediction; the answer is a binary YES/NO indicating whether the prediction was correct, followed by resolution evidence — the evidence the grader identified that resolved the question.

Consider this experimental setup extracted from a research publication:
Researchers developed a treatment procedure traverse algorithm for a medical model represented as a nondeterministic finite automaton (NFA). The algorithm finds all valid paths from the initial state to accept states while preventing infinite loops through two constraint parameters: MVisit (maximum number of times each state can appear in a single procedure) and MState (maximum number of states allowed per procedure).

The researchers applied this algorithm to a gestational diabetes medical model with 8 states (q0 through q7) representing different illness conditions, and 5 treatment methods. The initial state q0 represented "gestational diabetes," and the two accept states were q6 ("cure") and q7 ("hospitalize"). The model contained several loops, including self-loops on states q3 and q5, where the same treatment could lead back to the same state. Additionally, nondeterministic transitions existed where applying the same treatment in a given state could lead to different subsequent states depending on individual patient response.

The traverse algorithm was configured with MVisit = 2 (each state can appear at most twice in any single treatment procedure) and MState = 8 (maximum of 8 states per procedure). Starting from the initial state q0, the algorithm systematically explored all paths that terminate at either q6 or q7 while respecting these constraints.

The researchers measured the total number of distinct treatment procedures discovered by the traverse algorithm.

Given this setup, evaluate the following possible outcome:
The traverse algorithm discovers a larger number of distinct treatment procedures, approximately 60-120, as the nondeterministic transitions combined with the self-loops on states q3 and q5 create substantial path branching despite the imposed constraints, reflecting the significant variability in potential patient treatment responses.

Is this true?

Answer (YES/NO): NO